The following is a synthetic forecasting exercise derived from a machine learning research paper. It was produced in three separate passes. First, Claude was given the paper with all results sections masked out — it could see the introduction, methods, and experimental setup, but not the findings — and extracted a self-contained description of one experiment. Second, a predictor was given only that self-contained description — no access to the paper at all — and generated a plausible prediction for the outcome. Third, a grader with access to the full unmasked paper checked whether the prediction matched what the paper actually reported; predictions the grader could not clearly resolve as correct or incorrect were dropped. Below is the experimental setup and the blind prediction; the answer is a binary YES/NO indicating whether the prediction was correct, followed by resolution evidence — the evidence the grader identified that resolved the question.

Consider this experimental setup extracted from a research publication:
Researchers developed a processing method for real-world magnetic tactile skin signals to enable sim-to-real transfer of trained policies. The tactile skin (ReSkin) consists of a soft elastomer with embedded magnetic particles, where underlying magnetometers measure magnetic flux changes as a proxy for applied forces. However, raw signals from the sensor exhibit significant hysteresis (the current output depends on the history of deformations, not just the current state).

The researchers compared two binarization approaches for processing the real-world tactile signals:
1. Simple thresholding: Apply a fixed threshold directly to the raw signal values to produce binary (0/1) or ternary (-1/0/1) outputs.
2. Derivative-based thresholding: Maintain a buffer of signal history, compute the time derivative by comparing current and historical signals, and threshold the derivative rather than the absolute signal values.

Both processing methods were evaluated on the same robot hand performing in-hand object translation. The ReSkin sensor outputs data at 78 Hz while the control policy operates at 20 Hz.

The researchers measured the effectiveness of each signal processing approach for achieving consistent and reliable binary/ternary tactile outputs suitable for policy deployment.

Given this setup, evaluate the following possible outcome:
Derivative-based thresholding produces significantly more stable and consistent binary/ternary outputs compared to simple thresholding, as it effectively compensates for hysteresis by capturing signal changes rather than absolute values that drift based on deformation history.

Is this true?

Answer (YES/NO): YES